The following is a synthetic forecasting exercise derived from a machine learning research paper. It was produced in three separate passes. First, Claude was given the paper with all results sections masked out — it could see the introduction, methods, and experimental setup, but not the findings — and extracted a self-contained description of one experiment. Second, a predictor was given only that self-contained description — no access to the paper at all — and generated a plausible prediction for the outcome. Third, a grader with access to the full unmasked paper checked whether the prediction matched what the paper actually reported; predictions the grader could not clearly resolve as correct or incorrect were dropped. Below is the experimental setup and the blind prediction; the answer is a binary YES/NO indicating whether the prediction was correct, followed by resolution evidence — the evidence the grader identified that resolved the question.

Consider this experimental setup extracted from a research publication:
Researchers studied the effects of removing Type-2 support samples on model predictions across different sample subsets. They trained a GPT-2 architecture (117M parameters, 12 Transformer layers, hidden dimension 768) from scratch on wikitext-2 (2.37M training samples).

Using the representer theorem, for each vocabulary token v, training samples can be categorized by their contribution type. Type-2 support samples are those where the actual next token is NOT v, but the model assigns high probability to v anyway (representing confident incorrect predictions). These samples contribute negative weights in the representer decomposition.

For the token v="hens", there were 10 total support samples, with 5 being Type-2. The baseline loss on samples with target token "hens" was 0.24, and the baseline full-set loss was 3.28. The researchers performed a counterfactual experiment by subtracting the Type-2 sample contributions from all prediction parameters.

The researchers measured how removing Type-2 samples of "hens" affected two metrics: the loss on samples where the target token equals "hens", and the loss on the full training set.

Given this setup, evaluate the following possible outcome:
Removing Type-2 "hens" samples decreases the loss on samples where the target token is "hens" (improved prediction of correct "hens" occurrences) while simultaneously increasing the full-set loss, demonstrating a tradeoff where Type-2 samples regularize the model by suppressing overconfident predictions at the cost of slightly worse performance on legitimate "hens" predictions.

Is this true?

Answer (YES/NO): NO